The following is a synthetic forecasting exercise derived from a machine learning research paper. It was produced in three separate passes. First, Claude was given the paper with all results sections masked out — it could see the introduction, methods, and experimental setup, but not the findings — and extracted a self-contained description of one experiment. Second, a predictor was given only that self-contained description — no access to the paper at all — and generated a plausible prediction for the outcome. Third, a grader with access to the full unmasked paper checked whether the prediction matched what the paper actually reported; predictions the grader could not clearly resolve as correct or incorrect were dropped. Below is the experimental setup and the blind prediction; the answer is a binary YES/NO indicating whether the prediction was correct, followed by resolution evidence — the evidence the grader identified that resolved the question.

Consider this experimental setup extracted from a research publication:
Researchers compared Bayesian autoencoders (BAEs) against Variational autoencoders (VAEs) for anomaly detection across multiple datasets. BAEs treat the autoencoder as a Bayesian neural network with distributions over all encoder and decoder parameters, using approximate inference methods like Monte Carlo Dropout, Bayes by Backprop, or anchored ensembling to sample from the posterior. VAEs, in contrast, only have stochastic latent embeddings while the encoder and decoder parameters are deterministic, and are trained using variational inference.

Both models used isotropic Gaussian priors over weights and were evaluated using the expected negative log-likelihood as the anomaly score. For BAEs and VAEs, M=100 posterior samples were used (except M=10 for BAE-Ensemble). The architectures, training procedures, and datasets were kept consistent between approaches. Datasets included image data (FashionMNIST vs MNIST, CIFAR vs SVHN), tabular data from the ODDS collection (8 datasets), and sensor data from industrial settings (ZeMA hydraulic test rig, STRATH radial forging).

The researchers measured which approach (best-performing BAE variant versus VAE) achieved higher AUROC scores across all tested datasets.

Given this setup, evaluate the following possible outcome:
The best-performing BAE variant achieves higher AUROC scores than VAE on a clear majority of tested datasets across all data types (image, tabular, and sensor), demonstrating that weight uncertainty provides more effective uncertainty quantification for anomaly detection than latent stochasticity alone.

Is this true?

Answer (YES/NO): YES